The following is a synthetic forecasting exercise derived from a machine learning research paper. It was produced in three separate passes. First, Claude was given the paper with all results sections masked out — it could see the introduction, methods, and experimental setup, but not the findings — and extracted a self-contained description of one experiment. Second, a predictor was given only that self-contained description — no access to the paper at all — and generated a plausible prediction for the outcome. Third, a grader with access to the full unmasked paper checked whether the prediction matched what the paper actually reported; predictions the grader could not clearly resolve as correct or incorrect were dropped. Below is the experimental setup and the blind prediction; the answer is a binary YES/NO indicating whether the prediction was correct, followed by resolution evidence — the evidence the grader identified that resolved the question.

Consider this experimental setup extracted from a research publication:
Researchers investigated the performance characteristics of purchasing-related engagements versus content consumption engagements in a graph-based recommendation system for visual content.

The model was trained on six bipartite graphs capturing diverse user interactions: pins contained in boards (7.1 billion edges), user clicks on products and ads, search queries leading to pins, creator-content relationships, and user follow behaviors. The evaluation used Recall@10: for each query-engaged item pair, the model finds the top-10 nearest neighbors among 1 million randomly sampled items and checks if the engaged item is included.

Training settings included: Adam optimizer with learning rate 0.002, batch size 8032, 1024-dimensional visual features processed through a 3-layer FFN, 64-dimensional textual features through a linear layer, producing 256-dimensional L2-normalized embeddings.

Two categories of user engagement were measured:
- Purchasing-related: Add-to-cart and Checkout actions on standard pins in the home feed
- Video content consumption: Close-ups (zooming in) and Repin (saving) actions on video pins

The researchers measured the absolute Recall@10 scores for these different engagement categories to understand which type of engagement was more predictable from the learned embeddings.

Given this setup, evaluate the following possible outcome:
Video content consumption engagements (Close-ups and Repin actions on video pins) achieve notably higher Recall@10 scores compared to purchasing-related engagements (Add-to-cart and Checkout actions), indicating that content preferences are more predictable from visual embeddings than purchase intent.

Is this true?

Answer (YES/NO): NO